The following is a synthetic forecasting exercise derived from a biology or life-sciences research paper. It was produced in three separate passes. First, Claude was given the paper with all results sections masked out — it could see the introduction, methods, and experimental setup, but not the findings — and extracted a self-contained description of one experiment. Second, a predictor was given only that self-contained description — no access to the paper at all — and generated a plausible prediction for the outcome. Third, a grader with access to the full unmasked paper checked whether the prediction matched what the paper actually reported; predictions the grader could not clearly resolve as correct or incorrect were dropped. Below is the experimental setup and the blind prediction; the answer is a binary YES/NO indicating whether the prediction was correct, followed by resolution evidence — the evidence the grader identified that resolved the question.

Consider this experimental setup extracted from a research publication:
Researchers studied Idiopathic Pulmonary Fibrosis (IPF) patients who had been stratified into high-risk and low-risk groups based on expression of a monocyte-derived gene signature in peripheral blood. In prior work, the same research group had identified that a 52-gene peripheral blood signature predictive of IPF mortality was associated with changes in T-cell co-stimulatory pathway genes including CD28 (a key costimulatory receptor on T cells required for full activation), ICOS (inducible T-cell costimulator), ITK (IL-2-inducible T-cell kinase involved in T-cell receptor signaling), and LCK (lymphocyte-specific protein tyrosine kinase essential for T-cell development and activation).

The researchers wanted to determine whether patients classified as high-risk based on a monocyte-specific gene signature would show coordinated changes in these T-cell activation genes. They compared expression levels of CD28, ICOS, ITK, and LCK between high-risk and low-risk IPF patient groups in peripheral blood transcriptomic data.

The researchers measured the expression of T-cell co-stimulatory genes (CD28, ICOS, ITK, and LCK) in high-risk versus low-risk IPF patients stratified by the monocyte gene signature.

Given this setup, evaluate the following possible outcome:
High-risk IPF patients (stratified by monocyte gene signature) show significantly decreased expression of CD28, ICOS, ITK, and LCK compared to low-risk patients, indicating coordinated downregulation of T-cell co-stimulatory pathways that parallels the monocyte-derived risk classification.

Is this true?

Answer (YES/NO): YES